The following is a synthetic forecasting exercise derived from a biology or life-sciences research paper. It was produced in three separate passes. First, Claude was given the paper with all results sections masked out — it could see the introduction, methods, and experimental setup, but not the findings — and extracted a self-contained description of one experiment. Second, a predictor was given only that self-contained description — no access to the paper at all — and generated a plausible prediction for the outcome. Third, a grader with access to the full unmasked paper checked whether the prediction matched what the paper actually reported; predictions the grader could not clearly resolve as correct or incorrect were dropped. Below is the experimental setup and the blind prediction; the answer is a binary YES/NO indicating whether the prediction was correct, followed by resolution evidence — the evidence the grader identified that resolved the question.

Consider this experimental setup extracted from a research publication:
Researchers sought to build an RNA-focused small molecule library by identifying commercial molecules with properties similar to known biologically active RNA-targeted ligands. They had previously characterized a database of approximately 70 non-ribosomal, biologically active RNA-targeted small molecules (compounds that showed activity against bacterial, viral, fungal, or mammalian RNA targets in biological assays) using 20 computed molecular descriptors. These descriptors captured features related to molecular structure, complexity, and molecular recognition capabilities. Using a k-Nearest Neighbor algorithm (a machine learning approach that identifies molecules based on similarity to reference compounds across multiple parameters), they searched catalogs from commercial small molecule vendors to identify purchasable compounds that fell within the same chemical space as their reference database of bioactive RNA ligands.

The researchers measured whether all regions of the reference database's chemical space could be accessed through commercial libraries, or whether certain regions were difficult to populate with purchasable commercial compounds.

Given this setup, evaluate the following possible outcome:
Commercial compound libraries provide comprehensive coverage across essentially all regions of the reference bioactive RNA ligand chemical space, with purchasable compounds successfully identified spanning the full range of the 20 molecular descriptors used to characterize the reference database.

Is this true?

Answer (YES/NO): NO